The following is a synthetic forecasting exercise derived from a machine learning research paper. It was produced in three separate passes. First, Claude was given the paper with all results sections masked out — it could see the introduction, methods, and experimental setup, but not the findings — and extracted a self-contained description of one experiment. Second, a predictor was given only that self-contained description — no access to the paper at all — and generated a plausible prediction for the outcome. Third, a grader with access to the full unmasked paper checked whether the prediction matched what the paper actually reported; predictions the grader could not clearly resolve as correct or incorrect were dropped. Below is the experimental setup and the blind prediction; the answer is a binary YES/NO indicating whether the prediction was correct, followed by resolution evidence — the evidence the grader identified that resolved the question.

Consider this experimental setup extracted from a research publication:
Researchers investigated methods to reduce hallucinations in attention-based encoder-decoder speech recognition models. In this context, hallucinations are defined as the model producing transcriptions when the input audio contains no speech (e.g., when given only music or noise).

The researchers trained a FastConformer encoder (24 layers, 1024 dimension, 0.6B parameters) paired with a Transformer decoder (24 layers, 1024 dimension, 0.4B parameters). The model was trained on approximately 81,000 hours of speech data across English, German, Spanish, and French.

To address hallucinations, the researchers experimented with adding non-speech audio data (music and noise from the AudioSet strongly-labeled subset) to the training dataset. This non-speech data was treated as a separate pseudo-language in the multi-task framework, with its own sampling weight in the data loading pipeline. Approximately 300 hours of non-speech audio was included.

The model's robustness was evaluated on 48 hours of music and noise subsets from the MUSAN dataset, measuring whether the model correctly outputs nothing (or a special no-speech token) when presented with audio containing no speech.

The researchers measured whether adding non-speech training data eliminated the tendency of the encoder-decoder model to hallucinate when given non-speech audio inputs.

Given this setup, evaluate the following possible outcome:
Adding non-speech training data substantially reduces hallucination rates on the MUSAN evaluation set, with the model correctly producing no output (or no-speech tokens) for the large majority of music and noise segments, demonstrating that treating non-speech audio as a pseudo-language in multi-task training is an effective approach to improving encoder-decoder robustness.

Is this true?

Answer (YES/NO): NO